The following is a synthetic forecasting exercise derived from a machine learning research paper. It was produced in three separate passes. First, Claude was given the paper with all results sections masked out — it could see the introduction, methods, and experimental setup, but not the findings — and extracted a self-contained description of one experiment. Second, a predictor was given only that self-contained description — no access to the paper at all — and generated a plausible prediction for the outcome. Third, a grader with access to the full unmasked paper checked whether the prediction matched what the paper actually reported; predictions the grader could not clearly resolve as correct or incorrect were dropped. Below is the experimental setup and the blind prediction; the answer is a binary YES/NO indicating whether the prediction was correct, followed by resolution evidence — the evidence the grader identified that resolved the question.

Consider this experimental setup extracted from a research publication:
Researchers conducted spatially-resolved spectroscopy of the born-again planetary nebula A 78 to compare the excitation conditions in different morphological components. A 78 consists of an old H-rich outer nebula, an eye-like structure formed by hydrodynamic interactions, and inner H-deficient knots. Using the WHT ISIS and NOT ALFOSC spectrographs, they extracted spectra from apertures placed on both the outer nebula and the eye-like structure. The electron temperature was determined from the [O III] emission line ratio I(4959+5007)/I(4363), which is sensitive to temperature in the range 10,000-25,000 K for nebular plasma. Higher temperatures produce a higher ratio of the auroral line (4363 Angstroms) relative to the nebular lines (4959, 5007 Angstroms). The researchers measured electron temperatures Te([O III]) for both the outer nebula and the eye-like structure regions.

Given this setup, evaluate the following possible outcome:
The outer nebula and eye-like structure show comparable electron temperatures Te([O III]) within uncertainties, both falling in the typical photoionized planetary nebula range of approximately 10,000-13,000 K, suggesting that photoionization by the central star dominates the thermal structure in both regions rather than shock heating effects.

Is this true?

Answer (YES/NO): NO